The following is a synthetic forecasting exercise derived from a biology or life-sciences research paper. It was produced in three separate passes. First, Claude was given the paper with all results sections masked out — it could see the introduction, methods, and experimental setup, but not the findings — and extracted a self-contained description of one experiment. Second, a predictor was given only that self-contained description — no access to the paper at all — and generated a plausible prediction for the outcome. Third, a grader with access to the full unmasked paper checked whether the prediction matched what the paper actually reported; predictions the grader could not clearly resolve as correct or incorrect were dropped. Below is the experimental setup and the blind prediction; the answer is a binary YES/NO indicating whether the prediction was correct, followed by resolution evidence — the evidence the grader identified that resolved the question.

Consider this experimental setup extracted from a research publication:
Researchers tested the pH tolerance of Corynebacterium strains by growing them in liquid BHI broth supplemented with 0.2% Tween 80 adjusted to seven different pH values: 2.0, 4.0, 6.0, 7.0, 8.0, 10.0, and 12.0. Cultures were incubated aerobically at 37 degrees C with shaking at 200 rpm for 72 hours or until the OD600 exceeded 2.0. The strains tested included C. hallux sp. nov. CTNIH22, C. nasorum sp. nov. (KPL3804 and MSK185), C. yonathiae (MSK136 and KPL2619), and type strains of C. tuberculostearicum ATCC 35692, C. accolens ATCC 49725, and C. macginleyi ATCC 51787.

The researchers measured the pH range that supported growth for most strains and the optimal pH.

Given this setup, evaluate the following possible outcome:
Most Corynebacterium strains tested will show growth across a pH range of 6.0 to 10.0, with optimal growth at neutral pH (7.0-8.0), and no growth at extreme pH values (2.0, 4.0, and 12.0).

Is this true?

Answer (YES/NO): NO